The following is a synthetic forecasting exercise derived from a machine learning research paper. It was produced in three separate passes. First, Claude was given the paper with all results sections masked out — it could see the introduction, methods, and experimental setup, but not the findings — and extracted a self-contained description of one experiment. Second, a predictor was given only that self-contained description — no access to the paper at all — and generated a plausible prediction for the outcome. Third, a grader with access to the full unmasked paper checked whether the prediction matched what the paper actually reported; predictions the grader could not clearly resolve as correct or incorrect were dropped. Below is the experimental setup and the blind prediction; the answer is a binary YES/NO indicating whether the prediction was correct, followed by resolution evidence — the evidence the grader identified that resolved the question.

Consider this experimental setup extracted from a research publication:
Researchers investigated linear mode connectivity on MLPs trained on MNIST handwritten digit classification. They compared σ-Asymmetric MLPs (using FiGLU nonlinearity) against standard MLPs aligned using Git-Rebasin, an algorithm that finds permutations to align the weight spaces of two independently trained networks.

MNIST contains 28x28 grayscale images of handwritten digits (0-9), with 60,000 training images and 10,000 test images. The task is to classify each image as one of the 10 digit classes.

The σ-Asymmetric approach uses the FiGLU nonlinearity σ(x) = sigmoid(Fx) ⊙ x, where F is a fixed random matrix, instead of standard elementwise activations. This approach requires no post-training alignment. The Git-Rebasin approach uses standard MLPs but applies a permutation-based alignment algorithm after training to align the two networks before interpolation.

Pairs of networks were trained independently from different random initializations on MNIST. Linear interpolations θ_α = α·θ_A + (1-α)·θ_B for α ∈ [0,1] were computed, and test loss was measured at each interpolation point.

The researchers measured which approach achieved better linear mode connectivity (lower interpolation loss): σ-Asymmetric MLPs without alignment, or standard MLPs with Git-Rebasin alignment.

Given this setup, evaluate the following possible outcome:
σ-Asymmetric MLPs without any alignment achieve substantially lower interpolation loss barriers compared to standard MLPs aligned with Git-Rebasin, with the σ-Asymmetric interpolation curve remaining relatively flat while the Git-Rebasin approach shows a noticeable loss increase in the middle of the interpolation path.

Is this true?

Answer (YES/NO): NO